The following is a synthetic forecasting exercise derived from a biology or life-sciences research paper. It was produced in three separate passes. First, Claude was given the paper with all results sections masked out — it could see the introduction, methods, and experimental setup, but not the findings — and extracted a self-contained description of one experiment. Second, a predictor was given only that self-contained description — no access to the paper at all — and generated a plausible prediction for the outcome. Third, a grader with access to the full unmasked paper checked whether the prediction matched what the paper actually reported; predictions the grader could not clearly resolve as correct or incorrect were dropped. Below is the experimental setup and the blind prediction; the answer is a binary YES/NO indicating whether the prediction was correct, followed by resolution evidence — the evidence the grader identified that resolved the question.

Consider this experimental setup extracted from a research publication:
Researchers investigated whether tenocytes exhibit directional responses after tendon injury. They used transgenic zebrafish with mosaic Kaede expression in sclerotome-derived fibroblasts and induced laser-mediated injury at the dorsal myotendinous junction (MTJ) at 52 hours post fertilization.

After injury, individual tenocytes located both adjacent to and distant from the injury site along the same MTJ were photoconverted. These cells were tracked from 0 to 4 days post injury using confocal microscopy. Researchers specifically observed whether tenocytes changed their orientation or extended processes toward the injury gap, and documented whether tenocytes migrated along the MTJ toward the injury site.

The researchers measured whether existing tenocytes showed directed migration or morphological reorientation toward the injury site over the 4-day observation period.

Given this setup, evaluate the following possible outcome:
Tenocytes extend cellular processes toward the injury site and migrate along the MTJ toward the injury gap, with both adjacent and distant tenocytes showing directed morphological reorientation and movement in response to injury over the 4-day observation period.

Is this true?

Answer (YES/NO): NO